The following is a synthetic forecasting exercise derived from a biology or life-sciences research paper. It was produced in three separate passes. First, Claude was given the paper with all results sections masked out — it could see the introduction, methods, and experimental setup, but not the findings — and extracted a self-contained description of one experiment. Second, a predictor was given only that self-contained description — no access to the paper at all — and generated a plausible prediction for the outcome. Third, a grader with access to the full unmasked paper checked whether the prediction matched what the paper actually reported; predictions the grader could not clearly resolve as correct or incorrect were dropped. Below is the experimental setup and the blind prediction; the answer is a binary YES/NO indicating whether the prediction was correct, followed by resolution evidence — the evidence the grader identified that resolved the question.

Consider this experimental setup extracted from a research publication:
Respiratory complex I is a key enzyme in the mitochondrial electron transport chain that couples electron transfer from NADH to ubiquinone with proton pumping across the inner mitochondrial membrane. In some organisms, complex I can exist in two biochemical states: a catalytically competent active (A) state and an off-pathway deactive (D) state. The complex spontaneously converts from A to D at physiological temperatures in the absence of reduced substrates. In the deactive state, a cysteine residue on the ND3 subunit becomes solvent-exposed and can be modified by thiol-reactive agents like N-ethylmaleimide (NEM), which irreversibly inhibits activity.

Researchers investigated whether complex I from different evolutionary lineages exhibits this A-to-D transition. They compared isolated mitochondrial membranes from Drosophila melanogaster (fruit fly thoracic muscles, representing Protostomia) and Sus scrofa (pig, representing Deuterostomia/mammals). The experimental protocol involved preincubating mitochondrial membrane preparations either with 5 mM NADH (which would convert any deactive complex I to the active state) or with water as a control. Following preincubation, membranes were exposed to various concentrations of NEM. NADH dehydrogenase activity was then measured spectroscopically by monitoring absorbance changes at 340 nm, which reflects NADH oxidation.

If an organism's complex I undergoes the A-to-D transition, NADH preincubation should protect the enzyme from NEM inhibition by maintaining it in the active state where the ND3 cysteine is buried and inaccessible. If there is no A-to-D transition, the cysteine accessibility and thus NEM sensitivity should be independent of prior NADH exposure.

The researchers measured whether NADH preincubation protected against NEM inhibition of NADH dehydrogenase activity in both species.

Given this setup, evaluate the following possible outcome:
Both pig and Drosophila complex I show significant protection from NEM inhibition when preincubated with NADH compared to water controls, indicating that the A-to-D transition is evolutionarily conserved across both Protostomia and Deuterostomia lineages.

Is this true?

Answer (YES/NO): NO